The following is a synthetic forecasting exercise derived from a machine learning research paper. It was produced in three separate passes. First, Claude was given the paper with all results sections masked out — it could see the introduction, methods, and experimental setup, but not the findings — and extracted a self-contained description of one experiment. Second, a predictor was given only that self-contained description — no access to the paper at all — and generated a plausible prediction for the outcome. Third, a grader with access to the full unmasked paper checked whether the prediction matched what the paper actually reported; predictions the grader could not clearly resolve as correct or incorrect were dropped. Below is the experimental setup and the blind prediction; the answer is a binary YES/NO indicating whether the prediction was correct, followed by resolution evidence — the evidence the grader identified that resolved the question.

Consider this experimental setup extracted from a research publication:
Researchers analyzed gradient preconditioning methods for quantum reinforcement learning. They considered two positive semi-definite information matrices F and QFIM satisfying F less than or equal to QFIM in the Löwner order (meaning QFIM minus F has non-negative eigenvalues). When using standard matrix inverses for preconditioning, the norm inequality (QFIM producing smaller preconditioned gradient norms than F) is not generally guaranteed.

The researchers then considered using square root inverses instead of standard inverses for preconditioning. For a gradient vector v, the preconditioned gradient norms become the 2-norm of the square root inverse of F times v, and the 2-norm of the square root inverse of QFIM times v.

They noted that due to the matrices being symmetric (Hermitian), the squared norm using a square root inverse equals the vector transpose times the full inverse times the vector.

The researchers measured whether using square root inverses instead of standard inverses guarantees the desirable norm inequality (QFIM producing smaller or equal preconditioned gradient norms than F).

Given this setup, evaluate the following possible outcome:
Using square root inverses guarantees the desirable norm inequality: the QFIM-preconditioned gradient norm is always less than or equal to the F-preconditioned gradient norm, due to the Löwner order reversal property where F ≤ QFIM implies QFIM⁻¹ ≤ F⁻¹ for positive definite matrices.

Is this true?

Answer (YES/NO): YES